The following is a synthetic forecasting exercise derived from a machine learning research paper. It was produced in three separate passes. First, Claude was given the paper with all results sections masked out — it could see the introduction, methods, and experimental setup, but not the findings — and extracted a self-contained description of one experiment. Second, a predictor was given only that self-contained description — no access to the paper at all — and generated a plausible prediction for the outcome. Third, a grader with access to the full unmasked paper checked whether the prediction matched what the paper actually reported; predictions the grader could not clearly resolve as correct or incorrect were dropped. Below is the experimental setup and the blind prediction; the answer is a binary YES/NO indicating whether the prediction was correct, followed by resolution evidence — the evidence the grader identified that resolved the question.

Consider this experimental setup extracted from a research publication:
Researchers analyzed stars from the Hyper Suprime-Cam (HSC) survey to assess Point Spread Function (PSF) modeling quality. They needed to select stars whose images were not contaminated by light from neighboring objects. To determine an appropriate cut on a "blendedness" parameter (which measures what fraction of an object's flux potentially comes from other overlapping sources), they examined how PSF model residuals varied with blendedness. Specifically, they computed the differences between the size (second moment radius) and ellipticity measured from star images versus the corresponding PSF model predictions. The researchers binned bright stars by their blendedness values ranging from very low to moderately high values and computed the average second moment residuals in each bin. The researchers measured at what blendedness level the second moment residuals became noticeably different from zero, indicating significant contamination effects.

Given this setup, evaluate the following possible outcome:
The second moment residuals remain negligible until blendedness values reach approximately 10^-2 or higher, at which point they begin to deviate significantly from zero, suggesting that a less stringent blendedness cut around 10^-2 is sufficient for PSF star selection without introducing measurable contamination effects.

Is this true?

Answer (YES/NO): NO